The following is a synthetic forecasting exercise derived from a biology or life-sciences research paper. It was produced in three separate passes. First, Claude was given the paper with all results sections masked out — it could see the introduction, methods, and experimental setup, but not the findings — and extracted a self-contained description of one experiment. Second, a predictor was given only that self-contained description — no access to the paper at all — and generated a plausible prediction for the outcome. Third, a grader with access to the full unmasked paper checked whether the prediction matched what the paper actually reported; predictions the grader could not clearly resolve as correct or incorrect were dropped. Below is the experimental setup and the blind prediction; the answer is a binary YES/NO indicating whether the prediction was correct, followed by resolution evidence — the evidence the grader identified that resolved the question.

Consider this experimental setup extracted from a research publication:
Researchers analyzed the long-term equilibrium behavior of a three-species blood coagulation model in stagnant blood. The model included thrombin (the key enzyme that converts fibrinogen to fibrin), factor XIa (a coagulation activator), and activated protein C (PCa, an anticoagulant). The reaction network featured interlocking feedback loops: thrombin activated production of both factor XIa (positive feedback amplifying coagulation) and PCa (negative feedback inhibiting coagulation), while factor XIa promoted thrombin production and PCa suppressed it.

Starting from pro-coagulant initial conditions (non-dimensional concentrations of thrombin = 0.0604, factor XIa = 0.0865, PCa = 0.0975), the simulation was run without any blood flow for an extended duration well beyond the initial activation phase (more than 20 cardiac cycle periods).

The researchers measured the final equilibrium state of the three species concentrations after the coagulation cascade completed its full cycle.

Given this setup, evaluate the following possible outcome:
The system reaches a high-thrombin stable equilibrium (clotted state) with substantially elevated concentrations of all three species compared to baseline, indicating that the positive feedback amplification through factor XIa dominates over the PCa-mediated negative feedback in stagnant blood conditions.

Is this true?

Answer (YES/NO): NO